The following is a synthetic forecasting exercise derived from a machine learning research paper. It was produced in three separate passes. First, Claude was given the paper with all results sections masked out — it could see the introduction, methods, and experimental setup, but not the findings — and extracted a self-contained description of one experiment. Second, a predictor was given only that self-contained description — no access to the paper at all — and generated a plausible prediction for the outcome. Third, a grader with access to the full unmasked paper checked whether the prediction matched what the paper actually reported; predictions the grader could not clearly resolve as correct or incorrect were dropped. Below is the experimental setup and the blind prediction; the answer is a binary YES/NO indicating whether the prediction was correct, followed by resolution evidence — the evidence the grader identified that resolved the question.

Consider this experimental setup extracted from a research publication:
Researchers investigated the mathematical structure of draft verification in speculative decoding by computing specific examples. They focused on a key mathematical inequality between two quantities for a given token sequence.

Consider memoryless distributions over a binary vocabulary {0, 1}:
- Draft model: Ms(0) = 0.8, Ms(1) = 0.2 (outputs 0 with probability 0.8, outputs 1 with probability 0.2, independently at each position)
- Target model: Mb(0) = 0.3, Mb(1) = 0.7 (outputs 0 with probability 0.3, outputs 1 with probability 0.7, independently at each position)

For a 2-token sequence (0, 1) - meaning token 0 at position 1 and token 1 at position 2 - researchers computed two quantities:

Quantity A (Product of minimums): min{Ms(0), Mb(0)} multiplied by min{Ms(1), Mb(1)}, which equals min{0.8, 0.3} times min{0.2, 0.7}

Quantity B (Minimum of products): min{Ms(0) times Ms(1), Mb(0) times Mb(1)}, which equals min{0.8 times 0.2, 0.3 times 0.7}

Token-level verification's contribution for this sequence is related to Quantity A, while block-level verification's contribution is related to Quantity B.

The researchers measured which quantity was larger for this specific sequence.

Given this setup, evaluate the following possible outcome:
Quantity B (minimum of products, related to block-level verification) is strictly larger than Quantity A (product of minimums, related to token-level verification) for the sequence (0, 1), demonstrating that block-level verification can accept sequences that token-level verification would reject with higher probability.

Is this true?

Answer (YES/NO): YES